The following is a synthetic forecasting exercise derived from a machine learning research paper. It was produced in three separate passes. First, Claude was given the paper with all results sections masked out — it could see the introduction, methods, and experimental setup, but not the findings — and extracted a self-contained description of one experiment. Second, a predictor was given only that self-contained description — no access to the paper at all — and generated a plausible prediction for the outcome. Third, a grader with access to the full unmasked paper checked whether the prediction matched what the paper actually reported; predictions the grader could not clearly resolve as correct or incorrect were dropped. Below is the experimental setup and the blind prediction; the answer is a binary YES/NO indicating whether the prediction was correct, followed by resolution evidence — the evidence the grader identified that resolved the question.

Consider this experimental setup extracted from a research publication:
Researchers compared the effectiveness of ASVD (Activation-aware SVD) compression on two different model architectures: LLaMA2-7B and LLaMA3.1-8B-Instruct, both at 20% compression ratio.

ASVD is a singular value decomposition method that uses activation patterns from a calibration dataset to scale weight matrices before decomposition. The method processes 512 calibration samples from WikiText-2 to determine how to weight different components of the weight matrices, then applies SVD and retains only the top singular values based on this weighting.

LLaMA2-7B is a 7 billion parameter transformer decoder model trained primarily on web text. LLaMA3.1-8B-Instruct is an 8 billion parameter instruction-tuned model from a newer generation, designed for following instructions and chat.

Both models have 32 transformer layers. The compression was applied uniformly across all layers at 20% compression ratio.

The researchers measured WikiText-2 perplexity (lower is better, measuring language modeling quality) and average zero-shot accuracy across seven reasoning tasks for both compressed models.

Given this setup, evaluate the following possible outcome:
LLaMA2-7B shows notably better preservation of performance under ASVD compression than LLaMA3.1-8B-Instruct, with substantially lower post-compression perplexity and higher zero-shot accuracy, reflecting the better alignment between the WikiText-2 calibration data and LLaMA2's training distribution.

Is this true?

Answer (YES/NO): YES